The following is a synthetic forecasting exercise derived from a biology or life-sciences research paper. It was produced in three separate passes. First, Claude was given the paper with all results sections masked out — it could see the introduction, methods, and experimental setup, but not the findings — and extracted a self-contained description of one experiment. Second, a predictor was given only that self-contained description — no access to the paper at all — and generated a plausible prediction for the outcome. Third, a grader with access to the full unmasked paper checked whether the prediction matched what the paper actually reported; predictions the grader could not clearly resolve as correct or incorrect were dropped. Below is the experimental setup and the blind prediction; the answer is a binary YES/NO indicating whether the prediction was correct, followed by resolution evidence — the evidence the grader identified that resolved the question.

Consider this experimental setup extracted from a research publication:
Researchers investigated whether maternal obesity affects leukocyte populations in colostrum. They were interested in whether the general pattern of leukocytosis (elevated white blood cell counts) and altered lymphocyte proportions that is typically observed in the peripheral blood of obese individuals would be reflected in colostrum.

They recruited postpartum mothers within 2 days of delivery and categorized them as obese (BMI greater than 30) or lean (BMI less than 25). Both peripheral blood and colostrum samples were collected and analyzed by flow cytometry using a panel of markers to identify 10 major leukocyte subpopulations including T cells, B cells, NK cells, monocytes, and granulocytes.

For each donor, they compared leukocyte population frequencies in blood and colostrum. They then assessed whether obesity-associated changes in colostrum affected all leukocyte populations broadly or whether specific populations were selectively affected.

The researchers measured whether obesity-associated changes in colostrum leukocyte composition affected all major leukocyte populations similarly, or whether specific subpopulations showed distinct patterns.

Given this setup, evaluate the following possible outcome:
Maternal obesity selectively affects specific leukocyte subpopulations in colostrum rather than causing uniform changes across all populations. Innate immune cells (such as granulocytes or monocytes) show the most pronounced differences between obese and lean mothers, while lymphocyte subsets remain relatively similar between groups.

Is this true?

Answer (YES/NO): NO